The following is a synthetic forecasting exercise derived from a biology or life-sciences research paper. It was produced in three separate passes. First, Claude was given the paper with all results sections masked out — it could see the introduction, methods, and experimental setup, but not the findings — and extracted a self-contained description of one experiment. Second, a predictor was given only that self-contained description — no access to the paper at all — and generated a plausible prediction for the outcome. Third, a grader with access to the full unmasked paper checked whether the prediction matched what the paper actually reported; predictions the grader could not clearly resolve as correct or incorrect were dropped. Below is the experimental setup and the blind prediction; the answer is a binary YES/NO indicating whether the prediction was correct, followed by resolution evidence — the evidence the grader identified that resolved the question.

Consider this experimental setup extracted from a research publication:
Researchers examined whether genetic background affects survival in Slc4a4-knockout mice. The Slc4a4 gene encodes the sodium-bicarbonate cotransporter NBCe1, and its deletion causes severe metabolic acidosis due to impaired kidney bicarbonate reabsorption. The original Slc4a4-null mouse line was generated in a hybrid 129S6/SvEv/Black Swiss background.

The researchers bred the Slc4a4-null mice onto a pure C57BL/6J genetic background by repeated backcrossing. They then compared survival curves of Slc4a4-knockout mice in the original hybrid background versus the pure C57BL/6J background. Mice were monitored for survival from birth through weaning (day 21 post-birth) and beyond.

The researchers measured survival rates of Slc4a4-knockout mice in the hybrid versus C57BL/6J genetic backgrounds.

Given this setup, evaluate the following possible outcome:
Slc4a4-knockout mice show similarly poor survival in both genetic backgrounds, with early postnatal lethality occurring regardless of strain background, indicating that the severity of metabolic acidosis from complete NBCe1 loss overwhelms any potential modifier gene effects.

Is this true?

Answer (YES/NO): NO